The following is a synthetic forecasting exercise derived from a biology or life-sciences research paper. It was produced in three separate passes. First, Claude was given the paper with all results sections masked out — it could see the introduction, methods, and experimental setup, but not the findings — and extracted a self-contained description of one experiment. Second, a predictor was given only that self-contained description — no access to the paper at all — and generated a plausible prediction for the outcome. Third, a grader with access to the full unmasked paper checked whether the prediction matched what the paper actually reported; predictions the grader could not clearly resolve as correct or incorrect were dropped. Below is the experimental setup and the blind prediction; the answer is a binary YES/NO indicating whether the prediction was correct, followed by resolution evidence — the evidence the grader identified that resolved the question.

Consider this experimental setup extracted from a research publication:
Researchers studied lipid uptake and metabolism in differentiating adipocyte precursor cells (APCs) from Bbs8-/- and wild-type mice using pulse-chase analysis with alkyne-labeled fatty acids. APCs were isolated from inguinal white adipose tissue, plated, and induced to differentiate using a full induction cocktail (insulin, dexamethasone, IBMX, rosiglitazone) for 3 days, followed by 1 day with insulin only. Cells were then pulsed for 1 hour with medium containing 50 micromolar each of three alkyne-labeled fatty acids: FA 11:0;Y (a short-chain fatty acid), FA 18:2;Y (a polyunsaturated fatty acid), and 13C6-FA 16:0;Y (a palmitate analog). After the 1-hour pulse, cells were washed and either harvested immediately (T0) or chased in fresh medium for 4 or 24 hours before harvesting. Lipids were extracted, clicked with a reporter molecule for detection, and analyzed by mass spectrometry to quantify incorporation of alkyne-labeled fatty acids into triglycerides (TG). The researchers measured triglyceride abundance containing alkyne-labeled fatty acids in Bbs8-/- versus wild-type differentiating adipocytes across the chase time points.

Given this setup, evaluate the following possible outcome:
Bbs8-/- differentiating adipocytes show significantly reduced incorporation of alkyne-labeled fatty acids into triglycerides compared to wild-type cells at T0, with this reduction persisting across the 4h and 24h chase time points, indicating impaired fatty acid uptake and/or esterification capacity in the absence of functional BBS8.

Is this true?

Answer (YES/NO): NO